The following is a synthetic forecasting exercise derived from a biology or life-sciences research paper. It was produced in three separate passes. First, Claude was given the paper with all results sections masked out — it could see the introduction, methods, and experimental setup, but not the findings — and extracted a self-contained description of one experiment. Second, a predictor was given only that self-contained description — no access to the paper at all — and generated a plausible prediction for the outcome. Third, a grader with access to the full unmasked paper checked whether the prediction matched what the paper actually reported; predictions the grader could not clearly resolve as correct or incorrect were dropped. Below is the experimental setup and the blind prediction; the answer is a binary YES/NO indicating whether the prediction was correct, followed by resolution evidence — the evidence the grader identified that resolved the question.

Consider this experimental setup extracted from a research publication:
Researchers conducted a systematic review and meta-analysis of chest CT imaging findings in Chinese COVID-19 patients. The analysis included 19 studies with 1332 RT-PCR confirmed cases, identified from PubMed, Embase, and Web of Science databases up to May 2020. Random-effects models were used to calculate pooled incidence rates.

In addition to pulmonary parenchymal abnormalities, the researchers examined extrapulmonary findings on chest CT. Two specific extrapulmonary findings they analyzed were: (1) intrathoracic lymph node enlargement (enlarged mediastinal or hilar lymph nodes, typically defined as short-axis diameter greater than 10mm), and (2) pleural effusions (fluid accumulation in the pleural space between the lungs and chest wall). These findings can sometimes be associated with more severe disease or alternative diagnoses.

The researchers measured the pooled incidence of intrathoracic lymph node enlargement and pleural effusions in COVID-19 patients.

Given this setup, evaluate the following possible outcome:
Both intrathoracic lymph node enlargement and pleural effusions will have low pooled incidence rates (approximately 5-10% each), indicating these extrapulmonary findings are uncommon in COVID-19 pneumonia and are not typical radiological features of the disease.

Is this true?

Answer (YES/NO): NO